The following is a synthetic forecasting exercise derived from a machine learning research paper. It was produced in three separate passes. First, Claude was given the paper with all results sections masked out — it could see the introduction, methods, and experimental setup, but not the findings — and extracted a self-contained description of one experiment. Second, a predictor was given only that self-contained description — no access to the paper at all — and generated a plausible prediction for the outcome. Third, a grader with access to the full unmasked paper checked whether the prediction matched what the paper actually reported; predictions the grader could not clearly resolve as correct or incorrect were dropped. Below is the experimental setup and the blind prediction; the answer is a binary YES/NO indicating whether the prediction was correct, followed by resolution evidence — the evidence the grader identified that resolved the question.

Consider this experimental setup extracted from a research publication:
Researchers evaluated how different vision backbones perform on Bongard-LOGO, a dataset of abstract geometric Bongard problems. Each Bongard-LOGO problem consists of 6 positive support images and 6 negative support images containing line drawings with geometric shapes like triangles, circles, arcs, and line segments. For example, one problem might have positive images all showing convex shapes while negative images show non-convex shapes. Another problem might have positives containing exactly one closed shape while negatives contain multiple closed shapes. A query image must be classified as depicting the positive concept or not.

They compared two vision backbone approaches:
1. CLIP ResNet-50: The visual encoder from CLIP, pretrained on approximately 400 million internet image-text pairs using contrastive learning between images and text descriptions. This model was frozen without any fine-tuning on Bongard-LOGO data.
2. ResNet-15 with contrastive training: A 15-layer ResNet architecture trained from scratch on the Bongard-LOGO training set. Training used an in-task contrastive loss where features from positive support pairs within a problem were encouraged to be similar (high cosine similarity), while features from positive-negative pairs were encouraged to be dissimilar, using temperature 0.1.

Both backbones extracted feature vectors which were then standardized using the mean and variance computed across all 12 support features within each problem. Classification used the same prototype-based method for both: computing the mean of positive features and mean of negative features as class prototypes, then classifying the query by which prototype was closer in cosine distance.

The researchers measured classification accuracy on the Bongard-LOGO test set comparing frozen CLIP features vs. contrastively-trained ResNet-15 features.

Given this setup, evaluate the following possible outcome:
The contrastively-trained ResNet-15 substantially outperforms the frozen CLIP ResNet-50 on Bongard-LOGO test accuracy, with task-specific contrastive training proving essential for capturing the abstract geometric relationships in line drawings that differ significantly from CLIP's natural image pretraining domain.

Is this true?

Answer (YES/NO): YES